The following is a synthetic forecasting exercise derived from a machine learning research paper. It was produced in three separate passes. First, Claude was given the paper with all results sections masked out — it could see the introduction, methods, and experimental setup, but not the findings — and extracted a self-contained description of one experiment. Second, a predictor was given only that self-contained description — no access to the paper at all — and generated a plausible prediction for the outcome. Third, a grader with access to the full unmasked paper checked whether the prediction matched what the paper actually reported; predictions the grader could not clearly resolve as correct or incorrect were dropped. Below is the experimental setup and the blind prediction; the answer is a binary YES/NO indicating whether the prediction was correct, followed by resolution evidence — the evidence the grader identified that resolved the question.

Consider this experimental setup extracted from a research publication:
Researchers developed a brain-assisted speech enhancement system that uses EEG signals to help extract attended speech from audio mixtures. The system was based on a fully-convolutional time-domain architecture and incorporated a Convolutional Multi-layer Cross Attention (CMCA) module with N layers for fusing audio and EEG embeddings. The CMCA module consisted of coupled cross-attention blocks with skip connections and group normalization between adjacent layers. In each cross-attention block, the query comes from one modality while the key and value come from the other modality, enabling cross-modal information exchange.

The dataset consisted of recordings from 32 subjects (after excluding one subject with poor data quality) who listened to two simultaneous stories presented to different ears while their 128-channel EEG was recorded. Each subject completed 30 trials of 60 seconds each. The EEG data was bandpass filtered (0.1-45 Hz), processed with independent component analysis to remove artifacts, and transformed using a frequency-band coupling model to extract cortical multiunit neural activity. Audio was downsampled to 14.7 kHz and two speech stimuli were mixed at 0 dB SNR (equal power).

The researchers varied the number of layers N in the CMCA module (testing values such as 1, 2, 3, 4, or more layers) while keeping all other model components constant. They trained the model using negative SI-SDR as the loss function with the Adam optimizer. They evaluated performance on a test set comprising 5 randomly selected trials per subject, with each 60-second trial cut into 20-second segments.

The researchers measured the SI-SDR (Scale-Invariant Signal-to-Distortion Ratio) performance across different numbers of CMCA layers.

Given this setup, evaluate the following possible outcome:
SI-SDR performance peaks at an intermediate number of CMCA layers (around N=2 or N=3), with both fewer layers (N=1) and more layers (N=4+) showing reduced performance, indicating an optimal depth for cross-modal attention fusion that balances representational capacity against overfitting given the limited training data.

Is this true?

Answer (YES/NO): YES